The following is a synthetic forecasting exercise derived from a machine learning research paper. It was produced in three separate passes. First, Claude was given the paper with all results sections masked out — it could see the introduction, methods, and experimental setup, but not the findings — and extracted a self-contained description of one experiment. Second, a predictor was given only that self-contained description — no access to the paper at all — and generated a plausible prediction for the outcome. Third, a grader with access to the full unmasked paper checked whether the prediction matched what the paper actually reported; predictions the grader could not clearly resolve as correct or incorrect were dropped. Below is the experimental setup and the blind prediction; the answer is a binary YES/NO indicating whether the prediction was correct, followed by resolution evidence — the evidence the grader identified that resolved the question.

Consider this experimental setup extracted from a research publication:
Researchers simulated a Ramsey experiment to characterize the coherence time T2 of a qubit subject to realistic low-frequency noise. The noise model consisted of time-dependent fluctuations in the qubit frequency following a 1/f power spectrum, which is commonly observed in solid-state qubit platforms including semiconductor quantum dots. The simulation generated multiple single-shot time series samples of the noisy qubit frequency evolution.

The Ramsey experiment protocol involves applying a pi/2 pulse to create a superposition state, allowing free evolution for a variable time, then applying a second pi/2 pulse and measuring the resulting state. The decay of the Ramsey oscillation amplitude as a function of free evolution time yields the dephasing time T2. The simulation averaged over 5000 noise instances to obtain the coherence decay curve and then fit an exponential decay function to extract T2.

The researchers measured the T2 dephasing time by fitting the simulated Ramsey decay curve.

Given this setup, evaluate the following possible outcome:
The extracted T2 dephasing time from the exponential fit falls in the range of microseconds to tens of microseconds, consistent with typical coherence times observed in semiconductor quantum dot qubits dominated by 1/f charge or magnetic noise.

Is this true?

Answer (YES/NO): YES